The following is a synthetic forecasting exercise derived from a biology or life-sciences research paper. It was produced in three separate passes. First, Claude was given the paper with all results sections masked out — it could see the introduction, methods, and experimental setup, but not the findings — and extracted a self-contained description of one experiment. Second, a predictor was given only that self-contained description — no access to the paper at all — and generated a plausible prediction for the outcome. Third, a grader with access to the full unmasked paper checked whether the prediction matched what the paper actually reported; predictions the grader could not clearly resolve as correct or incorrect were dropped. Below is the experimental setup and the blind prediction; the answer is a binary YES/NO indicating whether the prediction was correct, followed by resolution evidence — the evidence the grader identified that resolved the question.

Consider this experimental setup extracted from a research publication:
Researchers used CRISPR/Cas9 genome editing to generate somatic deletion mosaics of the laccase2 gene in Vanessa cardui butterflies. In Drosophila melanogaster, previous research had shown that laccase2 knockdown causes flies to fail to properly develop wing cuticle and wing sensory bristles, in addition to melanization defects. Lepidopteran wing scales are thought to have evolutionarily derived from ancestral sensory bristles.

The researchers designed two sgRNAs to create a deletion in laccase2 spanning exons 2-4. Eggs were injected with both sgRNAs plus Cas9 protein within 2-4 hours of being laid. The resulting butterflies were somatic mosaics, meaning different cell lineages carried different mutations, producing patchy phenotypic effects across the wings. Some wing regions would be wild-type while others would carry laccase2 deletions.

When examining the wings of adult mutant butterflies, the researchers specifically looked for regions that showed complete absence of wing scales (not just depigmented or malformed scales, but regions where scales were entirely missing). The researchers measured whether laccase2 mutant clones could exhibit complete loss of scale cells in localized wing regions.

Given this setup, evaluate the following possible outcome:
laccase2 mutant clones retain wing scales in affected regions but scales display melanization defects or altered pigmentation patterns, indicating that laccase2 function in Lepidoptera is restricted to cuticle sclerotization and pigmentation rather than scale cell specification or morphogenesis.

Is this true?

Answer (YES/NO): NO